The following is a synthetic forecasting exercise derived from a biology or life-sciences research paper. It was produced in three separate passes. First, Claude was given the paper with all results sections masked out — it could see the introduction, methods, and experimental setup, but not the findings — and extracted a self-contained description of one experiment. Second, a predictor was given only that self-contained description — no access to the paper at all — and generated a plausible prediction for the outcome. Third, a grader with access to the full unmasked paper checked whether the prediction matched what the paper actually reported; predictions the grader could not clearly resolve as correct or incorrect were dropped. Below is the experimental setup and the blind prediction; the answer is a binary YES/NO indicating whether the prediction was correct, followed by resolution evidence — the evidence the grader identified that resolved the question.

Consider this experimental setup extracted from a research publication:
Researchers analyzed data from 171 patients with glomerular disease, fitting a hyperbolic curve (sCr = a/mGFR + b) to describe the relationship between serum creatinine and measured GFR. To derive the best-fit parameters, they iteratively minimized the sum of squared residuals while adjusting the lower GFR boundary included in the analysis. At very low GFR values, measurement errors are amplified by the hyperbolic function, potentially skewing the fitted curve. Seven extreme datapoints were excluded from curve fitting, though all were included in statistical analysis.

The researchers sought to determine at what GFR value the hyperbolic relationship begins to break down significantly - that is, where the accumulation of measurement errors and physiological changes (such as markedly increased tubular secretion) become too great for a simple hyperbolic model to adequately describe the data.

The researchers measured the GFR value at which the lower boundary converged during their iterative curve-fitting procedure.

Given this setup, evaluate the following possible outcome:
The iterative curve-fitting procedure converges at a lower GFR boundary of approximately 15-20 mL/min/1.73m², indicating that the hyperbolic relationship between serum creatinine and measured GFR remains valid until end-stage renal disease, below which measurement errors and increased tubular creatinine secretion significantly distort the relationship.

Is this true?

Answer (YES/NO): NO